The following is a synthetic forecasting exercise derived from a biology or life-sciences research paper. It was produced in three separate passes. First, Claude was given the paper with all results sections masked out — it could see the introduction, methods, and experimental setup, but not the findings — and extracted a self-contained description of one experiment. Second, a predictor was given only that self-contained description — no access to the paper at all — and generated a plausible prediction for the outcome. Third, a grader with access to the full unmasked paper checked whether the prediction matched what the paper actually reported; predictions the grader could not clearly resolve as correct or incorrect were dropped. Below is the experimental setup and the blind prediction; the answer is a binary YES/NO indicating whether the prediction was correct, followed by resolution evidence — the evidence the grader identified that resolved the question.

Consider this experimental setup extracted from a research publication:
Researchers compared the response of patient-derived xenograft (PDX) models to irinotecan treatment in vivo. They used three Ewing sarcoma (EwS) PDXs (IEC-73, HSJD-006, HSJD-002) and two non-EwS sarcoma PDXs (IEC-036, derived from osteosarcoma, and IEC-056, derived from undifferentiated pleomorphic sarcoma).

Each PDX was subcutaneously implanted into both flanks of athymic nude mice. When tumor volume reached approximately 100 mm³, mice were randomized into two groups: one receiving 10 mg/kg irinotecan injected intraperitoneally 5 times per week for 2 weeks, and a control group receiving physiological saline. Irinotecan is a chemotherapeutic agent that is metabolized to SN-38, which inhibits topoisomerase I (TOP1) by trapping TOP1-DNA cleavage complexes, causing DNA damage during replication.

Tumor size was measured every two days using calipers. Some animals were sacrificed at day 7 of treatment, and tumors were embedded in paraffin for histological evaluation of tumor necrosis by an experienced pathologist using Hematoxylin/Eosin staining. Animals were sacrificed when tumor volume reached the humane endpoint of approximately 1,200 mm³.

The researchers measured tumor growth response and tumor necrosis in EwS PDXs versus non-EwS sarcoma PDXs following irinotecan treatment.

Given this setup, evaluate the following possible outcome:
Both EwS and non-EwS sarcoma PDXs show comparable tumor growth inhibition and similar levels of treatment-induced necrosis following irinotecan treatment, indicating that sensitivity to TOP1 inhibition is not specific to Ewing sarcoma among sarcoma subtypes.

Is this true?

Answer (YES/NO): NO